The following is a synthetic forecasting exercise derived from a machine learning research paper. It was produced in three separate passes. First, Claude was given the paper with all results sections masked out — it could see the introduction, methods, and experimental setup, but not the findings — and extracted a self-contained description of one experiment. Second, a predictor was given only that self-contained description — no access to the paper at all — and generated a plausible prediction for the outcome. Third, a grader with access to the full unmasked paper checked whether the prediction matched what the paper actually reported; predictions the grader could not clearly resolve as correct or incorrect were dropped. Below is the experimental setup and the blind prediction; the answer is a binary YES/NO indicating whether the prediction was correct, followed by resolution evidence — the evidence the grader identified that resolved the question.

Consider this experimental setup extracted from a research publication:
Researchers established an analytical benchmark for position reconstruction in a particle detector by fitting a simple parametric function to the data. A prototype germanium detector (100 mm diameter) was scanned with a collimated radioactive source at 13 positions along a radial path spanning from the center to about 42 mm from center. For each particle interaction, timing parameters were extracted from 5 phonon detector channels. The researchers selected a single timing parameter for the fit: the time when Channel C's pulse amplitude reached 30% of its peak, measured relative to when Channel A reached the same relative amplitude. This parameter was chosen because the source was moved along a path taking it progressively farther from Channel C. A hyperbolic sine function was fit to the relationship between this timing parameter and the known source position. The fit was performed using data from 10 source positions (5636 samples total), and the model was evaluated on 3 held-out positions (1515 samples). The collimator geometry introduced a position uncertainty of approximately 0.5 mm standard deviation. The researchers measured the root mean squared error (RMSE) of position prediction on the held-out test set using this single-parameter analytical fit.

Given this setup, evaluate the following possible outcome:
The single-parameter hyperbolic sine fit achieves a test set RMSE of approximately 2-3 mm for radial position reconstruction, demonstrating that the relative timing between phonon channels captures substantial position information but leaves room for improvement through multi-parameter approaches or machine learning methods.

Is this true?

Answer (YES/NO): YES